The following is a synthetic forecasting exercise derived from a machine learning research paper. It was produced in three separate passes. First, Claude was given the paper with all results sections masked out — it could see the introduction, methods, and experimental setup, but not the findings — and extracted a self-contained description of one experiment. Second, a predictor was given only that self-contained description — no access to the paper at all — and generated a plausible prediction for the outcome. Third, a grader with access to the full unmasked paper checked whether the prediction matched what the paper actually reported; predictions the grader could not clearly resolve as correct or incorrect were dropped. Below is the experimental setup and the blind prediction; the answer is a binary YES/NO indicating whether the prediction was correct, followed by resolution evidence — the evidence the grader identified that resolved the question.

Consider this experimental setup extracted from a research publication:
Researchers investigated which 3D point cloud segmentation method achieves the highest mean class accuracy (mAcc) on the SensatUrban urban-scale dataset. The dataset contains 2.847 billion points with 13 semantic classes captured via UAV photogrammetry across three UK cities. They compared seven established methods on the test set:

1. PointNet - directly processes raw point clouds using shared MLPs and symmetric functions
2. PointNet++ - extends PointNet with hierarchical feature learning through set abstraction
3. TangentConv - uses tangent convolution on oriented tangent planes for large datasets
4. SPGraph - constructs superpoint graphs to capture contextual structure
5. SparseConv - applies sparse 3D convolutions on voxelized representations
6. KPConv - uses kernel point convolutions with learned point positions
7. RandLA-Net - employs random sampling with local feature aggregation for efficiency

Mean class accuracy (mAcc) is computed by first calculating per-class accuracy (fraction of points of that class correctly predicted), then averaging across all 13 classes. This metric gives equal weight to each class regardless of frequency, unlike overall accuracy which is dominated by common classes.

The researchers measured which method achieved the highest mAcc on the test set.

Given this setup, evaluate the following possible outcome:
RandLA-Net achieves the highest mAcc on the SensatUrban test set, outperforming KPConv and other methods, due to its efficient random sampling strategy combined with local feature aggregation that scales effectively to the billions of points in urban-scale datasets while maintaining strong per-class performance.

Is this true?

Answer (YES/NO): YES